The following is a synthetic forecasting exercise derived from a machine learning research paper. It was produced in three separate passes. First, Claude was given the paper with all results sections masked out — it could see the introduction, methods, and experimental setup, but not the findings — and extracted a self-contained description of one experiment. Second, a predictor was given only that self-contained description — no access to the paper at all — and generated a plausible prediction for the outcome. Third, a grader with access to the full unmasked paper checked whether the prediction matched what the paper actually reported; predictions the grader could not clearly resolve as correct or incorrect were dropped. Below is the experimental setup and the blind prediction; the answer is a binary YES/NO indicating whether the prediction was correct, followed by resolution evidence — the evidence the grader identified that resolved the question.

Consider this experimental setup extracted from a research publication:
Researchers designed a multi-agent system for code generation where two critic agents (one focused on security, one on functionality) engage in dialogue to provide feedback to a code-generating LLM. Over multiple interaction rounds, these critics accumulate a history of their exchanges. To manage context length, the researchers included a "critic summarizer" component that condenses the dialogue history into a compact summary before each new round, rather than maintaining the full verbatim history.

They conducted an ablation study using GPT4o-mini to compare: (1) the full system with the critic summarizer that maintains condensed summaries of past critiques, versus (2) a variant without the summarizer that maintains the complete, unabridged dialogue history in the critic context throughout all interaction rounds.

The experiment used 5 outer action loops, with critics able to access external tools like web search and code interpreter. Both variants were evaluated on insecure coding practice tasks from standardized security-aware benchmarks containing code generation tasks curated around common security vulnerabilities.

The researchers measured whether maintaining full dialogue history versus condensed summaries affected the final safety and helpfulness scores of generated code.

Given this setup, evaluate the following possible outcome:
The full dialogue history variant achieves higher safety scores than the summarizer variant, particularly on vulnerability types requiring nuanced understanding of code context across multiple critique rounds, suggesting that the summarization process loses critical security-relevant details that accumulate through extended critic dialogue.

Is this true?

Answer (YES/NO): NO